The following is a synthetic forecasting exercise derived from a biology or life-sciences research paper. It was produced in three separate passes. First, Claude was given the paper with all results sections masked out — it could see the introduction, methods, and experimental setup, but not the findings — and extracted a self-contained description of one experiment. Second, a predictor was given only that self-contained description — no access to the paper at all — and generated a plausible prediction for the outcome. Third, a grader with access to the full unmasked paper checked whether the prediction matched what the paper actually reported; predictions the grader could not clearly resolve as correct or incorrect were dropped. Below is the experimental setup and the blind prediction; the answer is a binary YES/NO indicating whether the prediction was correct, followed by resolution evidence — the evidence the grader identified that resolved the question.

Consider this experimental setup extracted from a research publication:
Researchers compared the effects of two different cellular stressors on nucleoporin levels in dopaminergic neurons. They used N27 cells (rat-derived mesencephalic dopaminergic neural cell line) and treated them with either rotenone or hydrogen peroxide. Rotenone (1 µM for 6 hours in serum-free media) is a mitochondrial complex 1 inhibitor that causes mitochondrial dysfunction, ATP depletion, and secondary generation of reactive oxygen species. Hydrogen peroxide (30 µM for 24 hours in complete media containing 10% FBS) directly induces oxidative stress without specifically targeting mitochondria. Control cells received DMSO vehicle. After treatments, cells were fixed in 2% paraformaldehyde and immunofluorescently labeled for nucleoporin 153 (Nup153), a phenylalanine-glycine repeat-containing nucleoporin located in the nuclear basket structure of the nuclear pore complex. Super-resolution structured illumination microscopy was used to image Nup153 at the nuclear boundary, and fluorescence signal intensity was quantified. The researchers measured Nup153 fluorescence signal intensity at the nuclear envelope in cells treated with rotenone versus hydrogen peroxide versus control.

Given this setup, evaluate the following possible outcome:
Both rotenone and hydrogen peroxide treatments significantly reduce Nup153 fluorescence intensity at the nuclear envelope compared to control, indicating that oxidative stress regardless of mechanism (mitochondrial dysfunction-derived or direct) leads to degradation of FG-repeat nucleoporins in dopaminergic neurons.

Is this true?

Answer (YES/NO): YES